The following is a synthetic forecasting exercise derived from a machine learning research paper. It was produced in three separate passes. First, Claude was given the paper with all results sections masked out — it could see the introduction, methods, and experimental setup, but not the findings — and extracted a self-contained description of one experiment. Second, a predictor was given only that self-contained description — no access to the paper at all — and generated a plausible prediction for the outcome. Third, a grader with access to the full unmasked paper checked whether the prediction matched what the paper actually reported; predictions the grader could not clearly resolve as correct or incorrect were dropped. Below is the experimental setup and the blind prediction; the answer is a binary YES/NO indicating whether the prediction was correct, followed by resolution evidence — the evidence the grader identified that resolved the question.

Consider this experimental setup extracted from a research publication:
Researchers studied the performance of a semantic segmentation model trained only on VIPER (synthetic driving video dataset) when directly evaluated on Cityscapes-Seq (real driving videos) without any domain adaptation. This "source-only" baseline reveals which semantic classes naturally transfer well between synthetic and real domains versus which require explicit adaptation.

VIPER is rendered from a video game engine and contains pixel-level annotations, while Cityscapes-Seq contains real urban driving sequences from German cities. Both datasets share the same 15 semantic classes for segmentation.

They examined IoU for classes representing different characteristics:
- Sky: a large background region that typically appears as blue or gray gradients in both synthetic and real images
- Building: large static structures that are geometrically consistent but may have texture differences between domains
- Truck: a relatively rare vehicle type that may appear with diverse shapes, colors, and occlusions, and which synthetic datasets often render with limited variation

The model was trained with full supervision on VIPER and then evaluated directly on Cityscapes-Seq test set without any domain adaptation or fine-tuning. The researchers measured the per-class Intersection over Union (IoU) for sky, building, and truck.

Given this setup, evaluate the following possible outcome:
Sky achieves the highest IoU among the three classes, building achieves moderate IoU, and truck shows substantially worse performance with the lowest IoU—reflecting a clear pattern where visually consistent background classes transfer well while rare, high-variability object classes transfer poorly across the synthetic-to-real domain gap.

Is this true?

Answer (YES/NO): NO